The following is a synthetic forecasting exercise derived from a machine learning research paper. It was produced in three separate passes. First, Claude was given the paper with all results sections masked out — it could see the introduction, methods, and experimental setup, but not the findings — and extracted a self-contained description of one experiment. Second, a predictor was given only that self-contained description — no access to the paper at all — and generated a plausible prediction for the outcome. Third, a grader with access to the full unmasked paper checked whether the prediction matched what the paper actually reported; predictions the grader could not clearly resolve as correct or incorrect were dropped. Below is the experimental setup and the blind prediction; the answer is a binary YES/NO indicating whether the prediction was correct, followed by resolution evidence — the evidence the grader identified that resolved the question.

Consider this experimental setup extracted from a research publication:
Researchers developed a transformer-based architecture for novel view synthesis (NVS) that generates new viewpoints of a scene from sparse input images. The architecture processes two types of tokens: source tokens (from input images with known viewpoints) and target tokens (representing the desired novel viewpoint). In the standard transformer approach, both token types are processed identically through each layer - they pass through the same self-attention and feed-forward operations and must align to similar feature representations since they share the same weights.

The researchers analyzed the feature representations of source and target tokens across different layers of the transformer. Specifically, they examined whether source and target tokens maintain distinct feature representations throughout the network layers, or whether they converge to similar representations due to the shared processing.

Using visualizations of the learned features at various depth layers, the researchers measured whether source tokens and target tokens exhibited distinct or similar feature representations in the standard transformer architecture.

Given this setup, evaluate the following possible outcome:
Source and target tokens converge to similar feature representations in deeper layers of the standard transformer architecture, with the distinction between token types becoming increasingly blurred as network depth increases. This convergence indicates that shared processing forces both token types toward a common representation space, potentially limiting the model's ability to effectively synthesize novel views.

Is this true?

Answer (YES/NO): NO